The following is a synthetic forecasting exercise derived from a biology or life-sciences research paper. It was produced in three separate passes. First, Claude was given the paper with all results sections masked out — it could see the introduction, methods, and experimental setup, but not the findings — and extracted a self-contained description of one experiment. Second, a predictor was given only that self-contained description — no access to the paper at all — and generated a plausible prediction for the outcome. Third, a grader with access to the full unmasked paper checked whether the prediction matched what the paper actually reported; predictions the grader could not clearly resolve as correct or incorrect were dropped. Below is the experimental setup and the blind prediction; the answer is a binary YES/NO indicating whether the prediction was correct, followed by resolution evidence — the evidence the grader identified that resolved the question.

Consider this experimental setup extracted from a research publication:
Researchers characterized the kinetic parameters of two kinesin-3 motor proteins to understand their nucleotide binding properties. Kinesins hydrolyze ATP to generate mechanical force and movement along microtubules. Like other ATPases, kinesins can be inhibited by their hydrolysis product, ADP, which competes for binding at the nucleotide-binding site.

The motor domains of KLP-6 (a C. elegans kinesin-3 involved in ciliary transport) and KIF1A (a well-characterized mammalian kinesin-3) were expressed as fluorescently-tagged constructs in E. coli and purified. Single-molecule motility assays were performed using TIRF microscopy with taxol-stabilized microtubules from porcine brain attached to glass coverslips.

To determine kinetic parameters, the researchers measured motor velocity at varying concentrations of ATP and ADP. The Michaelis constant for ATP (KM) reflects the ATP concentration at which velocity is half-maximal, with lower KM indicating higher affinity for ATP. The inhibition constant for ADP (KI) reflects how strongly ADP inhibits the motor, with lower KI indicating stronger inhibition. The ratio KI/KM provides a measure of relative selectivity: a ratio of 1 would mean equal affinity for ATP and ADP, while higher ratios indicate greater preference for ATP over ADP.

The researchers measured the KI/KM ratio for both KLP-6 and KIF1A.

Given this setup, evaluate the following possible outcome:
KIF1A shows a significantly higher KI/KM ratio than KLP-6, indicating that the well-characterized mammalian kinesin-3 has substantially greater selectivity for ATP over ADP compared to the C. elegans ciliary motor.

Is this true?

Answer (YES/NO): NO